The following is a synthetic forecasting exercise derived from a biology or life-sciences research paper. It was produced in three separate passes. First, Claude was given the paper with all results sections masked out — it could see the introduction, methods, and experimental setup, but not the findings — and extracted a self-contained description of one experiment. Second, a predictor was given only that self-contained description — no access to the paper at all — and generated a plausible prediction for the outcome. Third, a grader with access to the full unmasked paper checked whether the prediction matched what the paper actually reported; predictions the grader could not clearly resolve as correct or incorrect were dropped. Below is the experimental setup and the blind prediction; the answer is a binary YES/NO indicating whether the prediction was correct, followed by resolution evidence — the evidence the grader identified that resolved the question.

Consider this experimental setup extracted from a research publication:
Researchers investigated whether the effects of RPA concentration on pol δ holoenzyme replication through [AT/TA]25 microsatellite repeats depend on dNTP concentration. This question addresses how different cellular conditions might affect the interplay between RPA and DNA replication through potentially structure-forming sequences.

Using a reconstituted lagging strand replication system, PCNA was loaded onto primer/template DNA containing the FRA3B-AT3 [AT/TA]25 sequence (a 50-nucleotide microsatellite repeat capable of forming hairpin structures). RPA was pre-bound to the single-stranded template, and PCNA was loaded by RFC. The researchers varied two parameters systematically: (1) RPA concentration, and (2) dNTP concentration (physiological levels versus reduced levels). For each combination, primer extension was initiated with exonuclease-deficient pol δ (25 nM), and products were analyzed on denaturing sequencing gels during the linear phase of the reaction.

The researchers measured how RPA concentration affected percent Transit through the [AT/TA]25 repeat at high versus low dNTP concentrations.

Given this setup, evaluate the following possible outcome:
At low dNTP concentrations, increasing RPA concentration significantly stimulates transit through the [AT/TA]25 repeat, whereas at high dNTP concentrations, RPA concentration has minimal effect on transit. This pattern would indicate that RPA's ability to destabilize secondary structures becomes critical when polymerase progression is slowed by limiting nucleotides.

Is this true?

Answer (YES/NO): NO